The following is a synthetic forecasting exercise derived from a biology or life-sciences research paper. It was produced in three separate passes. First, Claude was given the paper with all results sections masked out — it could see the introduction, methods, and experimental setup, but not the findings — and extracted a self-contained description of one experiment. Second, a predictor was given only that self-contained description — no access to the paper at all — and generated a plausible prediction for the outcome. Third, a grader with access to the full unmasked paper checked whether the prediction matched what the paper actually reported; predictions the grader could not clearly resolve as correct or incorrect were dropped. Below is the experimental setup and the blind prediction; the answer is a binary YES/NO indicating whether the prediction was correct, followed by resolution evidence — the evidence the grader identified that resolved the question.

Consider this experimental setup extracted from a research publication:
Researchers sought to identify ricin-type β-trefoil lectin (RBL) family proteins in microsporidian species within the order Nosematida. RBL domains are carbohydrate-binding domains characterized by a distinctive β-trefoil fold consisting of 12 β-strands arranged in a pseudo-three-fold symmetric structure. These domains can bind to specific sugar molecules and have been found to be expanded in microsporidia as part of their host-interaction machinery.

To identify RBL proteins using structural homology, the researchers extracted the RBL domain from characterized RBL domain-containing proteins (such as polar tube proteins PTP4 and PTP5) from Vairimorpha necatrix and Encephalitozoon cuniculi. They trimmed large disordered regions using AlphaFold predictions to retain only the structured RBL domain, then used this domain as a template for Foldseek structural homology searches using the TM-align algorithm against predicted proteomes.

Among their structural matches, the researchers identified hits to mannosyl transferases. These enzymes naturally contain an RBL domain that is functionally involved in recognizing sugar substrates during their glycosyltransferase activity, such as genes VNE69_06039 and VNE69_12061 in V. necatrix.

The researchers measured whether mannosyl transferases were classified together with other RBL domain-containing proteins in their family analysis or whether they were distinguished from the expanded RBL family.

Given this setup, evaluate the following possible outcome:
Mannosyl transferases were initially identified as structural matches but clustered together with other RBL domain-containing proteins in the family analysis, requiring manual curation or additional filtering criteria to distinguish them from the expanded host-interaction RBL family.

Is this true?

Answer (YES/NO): NO